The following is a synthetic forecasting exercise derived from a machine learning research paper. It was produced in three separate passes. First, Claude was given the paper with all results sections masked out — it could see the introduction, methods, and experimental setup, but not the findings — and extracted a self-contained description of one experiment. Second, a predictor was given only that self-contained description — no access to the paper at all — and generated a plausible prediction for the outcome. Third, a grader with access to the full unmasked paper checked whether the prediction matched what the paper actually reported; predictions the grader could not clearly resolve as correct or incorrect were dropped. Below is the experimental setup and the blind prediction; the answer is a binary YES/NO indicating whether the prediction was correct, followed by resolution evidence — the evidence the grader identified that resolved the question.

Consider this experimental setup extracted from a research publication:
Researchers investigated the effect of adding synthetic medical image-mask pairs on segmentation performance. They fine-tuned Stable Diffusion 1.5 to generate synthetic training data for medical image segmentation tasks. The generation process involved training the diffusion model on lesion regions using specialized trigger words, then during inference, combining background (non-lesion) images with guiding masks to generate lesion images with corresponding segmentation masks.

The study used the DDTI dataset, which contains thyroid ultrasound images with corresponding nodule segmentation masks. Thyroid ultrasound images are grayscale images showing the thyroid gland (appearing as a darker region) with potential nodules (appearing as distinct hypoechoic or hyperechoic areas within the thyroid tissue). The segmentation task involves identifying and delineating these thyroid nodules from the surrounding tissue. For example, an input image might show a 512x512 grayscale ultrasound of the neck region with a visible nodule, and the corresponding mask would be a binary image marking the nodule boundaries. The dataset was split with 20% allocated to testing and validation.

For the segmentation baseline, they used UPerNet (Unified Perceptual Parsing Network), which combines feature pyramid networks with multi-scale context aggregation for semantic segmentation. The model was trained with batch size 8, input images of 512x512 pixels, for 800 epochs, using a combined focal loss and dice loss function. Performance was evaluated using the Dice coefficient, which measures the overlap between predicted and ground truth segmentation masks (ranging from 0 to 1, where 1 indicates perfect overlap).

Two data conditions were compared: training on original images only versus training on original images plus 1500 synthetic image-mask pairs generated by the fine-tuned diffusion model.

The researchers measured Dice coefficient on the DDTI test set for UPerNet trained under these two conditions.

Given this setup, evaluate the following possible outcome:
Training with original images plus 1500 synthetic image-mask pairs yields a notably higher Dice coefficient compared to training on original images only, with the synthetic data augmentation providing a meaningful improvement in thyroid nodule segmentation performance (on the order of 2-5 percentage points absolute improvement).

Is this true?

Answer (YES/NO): NO